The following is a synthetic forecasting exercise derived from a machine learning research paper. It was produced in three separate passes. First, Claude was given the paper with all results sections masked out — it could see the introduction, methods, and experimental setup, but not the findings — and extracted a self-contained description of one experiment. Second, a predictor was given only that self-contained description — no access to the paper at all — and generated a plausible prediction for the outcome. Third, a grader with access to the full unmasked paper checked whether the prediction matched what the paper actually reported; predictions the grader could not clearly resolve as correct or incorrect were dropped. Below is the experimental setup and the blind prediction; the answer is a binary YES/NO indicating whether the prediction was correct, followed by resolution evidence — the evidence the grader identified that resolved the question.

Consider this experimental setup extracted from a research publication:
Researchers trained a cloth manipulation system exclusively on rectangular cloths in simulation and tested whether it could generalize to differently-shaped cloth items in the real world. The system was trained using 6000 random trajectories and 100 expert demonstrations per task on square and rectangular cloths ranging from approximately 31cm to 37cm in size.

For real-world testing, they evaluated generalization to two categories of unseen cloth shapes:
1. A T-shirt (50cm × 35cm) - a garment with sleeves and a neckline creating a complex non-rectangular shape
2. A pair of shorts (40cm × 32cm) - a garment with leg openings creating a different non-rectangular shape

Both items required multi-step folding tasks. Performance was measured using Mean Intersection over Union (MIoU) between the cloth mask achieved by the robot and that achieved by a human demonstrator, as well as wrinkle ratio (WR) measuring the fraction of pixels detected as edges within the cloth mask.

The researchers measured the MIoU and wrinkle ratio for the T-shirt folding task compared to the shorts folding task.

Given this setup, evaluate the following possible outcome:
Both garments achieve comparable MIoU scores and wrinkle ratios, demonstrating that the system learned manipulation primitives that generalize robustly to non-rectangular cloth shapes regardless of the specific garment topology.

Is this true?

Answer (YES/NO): NO